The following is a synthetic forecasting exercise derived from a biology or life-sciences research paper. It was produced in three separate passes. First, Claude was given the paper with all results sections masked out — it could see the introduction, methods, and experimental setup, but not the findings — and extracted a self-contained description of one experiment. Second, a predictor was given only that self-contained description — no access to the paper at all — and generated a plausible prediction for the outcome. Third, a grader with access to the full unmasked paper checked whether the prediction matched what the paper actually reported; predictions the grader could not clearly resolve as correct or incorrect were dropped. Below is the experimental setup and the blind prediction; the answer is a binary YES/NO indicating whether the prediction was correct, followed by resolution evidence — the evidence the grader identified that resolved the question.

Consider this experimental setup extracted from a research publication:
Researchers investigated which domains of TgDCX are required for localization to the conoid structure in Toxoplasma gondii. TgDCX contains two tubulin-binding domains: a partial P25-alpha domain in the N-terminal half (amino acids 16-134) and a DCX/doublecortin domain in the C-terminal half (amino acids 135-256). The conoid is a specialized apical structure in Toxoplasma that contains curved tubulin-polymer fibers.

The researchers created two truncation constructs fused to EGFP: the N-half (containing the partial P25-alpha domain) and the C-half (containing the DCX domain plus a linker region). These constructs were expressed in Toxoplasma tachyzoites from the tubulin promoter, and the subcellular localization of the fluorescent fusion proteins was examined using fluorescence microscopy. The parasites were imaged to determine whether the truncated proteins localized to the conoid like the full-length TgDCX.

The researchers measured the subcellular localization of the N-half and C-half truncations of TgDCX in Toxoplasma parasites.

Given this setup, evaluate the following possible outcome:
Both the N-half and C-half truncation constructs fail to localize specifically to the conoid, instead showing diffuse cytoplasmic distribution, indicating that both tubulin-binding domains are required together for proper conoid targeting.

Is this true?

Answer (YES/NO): NO